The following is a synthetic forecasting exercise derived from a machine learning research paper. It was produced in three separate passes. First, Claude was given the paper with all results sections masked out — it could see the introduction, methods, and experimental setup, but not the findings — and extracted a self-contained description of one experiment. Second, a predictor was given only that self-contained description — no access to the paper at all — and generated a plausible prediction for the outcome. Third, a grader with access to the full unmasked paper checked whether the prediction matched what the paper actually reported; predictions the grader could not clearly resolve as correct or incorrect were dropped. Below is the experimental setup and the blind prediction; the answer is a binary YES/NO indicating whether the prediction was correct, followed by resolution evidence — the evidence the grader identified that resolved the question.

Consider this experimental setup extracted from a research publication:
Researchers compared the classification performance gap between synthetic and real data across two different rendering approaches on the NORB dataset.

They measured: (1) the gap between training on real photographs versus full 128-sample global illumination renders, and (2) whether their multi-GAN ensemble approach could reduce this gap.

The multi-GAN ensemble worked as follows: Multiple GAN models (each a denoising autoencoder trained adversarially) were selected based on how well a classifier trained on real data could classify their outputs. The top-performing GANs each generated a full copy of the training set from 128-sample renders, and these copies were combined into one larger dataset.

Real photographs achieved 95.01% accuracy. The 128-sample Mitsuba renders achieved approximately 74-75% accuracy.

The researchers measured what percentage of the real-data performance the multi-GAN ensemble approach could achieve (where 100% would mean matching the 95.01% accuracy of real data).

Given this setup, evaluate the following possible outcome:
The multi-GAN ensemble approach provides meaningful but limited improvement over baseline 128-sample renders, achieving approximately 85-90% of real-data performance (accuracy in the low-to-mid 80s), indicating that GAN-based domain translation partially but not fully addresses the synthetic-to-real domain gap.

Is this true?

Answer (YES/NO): NO